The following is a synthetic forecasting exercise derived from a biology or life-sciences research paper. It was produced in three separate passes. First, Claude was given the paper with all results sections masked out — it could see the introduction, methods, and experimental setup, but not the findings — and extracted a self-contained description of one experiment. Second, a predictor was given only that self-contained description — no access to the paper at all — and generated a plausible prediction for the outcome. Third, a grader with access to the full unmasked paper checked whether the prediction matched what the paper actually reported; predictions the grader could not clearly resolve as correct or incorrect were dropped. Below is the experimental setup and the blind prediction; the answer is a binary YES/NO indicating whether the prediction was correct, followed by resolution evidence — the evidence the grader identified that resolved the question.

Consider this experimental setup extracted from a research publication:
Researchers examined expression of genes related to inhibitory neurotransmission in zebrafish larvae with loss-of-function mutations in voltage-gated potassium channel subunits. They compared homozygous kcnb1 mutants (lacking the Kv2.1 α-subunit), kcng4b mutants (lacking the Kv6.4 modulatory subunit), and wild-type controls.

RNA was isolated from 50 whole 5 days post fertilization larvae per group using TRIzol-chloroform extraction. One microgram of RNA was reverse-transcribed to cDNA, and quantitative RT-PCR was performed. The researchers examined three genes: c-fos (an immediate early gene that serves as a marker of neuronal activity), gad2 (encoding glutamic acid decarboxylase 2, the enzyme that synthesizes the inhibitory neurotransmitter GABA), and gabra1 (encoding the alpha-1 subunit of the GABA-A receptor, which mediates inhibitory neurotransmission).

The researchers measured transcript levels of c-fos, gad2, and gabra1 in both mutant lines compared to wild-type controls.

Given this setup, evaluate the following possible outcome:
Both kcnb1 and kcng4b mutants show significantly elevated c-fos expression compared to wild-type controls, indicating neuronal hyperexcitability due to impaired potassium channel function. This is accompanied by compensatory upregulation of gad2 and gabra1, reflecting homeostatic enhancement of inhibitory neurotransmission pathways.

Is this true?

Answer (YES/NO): NO